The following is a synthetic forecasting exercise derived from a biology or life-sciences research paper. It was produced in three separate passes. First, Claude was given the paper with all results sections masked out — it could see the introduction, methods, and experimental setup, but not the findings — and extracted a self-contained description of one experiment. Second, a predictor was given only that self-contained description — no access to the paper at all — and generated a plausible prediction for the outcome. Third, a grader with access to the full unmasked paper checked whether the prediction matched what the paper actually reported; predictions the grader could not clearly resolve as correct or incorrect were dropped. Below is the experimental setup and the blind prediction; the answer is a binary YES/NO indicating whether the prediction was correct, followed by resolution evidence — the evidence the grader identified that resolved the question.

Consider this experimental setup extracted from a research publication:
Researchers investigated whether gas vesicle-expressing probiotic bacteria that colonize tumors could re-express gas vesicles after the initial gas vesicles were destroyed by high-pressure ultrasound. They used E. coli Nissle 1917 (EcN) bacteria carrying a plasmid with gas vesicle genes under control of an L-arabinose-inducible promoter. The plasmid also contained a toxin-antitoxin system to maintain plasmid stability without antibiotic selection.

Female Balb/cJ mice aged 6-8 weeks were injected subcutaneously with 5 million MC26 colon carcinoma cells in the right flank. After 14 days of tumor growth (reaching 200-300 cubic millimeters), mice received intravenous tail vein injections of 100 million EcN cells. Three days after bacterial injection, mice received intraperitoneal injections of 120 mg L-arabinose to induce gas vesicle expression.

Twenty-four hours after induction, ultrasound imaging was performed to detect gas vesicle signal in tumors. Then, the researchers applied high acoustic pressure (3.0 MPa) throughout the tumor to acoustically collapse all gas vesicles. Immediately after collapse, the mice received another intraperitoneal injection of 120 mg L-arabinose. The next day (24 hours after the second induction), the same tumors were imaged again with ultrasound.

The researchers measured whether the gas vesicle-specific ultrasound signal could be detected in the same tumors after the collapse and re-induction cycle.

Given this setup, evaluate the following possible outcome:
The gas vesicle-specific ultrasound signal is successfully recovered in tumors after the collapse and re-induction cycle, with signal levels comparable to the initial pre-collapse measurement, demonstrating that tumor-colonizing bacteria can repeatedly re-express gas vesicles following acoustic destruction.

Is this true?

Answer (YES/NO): YES